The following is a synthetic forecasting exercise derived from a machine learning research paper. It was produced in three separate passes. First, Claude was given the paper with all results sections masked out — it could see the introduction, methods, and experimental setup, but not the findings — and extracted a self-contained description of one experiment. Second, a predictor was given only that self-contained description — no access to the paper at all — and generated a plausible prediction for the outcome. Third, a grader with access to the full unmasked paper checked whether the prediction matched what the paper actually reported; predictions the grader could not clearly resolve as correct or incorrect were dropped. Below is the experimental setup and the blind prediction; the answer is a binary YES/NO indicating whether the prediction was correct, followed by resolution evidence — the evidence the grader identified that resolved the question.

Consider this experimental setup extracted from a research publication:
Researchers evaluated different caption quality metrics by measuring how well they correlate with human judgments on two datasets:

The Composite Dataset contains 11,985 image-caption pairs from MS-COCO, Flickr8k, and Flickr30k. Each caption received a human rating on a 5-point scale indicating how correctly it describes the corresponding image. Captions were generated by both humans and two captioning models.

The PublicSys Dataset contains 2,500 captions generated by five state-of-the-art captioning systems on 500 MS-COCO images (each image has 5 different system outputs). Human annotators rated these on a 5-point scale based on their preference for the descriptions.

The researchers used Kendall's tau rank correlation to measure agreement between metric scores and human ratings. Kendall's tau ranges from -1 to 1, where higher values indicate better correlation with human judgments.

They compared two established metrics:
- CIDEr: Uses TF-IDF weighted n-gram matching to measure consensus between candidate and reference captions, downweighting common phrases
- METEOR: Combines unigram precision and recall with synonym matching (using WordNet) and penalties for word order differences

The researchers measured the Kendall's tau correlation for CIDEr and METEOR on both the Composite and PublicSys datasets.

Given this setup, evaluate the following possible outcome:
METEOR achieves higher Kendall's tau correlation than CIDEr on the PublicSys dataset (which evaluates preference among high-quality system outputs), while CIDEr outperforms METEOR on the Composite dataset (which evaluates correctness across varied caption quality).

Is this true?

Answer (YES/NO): NO